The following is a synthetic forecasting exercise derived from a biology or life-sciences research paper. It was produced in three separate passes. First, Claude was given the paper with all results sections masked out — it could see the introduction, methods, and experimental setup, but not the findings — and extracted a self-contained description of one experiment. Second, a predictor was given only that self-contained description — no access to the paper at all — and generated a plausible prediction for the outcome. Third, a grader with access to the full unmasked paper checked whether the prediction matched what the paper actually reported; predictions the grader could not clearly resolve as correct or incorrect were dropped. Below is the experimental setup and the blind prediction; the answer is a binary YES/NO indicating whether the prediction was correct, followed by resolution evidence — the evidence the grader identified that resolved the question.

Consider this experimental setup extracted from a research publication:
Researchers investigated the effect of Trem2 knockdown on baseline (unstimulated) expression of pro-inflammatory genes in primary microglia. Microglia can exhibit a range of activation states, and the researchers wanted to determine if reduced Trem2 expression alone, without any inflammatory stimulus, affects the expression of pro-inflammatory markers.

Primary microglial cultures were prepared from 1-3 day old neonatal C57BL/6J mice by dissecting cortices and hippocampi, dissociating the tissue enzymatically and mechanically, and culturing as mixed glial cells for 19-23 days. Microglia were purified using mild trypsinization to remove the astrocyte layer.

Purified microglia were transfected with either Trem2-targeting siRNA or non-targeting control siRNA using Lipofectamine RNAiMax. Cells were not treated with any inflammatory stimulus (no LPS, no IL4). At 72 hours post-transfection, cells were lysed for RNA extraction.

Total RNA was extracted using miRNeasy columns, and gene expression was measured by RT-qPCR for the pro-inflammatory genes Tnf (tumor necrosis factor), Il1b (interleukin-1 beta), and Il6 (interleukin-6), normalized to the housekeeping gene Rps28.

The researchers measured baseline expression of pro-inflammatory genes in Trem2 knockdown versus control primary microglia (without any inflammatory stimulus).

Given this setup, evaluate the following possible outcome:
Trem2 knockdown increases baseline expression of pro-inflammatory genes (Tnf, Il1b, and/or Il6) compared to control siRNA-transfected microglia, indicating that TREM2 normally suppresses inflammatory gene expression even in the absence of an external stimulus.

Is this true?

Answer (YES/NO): NO